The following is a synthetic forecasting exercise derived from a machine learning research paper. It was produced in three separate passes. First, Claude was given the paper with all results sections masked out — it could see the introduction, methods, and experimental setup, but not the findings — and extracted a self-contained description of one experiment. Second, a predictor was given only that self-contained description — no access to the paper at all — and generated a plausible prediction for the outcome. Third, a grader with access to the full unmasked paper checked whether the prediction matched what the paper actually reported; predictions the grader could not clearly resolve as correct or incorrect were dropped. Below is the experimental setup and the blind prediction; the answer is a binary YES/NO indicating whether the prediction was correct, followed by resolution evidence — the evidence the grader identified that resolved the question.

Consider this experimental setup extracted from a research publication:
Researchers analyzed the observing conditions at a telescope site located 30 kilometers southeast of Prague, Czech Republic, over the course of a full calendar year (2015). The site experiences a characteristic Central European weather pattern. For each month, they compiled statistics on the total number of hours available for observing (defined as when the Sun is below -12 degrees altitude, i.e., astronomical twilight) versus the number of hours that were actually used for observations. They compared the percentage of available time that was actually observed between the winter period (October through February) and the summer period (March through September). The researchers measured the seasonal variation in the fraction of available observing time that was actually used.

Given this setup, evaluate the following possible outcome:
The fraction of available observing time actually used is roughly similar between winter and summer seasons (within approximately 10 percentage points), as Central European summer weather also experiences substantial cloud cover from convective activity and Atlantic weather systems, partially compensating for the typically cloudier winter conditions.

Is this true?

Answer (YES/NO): NO